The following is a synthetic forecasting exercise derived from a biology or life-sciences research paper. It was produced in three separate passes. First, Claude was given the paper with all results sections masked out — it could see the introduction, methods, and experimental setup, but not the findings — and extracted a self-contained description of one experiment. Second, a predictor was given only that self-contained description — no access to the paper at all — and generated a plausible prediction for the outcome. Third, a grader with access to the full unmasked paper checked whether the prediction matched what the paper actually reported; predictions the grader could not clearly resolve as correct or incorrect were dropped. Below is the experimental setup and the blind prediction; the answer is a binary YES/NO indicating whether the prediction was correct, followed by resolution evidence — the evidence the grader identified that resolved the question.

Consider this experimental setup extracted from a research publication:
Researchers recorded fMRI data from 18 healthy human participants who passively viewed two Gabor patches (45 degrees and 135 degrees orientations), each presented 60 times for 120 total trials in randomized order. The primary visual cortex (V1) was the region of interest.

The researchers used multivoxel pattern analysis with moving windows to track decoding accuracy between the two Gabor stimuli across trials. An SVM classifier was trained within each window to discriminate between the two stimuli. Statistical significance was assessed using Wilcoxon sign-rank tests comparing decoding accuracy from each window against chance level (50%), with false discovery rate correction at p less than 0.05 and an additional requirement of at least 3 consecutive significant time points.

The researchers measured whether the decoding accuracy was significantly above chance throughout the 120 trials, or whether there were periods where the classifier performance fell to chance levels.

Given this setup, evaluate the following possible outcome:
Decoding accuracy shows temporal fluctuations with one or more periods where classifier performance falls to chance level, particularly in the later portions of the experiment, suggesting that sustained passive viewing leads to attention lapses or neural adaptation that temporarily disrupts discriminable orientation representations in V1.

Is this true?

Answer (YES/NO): NO